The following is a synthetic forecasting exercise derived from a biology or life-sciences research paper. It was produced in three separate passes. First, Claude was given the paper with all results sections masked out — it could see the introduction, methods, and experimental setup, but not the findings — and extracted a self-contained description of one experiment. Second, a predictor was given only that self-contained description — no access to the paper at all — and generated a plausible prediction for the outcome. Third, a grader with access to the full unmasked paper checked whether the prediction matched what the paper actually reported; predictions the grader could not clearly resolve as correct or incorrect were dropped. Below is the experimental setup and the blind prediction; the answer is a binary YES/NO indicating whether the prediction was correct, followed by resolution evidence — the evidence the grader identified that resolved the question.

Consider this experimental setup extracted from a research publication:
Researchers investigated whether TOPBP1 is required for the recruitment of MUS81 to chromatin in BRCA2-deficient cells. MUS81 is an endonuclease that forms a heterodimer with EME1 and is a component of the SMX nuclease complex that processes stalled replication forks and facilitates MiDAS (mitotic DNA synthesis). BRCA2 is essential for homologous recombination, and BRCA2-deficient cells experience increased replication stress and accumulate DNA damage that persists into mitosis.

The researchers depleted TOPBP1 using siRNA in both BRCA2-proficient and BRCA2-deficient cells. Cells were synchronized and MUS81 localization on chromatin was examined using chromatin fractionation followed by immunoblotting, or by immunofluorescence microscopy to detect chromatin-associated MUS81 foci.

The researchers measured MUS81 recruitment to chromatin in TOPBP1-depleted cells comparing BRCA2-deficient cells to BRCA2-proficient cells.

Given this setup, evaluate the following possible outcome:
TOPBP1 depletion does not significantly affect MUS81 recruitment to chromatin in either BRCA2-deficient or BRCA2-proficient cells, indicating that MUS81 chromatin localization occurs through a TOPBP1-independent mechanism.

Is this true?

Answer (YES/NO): NO